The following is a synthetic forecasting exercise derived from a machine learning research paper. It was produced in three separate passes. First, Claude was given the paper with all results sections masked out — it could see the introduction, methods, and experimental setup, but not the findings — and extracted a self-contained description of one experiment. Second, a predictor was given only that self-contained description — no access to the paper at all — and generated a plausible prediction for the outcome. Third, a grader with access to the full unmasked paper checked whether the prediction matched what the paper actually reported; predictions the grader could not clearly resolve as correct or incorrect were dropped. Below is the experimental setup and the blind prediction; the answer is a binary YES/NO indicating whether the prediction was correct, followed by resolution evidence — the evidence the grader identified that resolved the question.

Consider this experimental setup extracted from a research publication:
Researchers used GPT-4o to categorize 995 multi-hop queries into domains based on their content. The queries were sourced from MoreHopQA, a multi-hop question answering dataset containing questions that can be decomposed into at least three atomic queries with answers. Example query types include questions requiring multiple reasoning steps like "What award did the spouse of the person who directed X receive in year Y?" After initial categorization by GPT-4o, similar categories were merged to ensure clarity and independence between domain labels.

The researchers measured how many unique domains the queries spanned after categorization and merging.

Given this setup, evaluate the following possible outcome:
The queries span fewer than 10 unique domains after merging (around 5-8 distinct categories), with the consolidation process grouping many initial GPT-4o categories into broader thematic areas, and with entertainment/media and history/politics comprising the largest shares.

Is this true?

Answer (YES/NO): NO